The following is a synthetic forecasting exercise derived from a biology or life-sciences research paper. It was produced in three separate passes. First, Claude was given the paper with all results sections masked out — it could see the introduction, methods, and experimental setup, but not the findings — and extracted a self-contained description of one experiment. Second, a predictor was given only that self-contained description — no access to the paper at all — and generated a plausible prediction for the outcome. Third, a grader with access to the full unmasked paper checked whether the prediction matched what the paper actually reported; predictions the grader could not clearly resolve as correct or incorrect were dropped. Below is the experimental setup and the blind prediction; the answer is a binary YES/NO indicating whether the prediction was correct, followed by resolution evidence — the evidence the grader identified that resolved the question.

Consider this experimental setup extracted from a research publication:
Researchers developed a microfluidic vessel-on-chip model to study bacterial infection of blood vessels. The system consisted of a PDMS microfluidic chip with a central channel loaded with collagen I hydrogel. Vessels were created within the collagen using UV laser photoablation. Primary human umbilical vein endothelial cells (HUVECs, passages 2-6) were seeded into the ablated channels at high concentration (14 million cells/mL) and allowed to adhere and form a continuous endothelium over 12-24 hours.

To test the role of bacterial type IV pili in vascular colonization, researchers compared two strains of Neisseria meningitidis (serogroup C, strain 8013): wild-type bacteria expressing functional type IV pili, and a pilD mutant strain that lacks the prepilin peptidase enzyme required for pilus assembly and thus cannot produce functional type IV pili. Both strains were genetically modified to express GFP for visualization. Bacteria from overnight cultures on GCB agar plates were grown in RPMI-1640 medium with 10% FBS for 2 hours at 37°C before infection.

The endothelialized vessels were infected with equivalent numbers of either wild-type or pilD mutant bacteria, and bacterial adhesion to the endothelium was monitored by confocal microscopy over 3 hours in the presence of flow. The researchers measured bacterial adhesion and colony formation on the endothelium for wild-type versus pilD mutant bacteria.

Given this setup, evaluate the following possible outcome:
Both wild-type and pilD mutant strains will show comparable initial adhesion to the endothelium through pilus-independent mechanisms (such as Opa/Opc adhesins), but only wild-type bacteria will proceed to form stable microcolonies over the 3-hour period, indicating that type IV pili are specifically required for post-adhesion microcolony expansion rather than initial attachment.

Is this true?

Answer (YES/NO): NO